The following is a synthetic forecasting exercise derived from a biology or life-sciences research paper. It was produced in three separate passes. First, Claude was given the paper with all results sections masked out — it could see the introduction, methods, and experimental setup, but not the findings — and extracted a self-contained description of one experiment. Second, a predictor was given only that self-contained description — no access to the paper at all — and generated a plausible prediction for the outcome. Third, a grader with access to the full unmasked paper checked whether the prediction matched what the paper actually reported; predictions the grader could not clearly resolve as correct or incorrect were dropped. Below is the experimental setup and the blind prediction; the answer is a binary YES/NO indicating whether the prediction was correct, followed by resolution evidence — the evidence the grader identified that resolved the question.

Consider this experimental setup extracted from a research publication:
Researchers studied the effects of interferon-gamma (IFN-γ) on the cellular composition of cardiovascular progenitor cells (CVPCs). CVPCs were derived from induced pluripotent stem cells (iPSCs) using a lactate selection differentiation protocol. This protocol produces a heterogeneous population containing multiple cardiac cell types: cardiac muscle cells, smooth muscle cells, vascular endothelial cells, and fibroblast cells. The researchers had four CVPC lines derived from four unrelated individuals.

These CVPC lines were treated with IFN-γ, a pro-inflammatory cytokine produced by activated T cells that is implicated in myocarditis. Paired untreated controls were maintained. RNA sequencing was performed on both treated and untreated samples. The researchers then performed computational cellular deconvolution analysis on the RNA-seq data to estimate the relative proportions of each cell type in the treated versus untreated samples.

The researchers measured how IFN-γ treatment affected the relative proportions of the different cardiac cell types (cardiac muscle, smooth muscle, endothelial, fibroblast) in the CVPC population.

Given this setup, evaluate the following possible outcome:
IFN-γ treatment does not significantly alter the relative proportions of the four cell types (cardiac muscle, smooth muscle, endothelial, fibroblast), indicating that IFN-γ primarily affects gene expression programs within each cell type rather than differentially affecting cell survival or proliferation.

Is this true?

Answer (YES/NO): NO